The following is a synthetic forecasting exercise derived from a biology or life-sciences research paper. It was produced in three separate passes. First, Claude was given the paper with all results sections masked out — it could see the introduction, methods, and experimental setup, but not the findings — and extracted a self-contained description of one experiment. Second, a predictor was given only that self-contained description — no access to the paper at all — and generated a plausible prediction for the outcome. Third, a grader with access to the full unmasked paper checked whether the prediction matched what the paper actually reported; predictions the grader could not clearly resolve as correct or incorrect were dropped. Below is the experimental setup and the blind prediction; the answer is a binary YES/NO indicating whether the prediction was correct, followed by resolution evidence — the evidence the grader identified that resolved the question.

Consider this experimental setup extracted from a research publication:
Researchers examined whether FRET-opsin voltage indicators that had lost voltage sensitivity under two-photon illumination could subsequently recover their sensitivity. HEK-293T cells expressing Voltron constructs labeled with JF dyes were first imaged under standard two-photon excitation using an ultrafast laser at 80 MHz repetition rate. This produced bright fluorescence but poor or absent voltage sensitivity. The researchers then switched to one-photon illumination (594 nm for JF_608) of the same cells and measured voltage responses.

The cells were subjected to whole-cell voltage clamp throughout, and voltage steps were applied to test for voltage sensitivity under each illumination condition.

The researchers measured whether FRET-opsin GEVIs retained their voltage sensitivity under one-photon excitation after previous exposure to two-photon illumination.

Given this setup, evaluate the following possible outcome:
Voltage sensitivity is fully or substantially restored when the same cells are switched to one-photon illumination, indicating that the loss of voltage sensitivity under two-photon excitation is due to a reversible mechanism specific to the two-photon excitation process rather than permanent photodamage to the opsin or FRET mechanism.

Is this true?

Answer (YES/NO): YES